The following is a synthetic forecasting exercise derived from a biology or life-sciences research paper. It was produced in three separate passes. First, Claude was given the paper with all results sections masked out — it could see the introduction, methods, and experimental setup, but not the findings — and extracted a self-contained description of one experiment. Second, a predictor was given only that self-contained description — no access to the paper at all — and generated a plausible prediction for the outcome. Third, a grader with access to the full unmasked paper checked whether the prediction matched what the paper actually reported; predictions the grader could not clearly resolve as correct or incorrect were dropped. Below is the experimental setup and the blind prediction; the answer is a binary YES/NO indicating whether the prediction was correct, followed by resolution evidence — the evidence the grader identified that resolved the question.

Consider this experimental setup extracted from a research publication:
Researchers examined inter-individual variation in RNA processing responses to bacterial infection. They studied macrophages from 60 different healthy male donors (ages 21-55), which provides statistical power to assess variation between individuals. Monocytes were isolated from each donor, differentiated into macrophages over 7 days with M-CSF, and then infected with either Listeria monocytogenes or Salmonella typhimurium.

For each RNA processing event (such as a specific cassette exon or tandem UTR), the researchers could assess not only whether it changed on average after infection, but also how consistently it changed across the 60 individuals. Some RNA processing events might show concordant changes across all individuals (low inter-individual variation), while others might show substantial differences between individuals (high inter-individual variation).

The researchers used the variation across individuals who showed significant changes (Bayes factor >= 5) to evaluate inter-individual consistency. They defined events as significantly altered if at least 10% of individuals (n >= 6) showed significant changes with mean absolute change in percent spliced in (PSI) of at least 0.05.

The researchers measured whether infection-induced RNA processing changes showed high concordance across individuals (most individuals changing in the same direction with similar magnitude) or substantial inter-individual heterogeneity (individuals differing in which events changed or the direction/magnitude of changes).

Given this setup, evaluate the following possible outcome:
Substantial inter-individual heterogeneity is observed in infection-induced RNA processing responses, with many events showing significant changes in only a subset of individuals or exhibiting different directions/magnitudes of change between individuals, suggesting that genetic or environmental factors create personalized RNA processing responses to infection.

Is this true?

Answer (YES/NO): NO